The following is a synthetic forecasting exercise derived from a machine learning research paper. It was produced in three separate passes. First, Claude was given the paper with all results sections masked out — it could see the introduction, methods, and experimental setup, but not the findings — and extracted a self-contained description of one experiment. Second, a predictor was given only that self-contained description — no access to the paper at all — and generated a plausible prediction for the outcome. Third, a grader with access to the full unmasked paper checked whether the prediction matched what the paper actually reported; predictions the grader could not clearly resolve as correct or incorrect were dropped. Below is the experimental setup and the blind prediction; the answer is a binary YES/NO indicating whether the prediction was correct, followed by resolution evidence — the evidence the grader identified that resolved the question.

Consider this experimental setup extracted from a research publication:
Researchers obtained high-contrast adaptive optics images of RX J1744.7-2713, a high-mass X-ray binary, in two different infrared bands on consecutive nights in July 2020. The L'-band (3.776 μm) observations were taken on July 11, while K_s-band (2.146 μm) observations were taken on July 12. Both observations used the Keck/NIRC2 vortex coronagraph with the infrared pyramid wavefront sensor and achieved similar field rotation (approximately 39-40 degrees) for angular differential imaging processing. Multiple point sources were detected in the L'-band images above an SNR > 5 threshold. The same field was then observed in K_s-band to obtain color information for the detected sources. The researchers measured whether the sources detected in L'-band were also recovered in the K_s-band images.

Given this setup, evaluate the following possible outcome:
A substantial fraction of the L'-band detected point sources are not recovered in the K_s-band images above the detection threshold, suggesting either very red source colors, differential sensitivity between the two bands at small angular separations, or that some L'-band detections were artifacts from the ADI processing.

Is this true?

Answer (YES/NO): NO